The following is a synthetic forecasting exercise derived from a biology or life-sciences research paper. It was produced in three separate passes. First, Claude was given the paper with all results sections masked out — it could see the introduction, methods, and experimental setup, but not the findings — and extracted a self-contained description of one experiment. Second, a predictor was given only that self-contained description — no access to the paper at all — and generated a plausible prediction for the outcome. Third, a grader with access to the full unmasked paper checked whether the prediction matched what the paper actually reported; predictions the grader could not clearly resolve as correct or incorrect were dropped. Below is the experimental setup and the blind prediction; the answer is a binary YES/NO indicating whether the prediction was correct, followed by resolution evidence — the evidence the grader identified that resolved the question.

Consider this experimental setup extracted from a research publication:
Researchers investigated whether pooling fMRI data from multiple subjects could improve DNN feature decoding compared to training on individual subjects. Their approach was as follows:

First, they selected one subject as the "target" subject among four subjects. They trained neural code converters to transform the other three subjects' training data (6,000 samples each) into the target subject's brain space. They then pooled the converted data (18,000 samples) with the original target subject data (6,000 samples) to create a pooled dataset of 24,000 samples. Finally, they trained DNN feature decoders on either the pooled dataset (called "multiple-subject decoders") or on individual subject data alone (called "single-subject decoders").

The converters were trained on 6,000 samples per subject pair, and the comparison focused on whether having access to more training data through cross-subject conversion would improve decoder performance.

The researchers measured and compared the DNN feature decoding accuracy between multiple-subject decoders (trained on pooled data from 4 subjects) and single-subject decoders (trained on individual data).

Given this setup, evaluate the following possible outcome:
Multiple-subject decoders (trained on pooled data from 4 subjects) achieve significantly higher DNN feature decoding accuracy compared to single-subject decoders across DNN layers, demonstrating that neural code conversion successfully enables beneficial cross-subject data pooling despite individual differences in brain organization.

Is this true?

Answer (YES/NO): YES